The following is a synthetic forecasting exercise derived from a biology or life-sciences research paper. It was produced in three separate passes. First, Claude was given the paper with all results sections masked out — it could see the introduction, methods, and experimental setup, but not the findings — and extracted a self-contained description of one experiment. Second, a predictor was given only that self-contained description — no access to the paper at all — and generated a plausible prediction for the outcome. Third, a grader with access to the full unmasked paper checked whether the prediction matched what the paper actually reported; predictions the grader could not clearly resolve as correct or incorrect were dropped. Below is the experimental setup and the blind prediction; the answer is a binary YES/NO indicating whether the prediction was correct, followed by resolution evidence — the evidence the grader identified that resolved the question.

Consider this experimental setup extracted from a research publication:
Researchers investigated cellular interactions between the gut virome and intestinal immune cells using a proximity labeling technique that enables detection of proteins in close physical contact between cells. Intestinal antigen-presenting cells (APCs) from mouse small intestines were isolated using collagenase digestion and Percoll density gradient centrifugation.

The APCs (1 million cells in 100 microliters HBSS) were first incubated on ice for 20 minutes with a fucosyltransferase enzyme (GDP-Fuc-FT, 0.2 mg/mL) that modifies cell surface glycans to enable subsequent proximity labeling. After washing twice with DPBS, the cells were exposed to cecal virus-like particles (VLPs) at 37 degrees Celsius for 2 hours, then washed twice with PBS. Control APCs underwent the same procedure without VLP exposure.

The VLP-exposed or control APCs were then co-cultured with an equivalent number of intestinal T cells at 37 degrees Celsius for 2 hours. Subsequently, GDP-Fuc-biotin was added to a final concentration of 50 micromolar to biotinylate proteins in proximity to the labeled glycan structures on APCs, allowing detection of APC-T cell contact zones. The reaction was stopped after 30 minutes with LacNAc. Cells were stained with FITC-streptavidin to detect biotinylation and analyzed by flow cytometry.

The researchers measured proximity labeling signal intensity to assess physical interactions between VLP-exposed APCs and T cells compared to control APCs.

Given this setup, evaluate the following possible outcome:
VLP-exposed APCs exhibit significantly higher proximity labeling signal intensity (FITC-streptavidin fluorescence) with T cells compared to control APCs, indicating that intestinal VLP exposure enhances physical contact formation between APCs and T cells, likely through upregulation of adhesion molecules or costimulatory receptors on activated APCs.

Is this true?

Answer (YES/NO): YES